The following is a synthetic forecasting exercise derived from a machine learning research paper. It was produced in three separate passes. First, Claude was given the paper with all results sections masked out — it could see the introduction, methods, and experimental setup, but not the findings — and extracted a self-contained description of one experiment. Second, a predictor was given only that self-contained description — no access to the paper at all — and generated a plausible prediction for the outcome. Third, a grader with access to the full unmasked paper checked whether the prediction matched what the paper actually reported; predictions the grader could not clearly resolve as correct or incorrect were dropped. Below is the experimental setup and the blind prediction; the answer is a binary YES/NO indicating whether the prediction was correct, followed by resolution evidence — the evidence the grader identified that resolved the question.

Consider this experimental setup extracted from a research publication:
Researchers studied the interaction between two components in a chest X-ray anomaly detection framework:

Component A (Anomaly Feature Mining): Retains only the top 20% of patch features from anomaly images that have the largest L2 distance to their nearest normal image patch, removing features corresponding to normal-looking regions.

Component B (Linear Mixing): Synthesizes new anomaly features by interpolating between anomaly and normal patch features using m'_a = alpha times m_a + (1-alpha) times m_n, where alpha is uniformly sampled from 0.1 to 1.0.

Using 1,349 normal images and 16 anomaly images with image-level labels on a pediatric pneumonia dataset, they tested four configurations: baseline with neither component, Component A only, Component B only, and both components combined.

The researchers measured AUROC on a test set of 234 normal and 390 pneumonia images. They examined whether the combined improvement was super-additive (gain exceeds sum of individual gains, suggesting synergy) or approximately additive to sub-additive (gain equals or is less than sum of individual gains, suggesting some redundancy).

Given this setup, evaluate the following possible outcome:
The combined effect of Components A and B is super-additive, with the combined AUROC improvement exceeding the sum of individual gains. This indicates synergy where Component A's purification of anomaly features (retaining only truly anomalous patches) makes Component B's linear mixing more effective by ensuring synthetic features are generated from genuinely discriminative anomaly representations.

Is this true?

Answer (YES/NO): NO